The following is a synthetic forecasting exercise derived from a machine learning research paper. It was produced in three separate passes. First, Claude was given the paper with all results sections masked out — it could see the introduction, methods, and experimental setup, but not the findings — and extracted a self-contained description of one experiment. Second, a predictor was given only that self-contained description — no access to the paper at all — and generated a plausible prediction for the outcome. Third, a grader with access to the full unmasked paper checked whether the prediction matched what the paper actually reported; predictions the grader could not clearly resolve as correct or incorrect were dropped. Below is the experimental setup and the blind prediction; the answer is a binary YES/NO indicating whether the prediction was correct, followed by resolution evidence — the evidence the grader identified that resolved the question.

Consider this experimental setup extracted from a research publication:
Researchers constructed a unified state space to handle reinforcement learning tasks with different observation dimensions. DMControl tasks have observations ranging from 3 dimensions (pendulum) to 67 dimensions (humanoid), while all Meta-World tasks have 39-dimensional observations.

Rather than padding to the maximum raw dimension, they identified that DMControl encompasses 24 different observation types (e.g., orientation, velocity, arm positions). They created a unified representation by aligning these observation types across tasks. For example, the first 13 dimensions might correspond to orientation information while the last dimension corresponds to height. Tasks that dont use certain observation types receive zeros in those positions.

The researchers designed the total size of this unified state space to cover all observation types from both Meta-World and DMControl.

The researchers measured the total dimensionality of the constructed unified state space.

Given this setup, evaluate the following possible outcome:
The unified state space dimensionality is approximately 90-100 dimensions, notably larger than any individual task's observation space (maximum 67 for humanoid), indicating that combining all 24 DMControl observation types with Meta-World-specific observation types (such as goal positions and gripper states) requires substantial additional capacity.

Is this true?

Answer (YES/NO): NO